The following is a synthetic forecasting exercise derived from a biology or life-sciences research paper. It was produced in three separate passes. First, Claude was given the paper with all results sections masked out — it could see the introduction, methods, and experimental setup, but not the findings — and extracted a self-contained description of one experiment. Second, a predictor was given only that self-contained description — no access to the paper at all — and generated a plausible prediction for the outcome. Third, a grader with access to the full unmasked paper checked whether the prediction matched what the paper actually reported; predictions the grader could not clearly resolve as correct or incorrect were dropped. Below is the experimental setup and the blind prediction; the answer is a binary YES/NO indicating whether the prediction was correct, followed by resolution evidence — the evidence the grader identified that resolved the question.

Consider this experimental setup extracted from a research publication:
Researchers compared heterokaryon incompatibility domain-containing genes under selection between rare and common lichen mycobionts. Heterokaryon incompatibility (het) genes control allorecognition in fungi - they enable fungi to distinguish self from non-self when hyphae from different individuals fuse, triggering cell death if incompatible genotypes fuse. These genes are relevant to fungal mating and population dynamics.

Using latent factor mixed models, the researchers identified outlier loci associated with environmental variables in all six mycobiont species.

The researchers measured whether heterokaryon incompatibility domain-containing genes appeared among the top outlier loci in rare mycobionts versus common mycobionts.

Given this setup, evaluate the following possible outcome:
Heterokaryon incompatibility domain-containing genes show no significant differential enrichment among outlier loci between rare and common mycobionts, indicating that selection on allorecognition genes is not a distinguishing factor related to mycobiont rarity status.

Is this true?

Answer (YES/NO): NO